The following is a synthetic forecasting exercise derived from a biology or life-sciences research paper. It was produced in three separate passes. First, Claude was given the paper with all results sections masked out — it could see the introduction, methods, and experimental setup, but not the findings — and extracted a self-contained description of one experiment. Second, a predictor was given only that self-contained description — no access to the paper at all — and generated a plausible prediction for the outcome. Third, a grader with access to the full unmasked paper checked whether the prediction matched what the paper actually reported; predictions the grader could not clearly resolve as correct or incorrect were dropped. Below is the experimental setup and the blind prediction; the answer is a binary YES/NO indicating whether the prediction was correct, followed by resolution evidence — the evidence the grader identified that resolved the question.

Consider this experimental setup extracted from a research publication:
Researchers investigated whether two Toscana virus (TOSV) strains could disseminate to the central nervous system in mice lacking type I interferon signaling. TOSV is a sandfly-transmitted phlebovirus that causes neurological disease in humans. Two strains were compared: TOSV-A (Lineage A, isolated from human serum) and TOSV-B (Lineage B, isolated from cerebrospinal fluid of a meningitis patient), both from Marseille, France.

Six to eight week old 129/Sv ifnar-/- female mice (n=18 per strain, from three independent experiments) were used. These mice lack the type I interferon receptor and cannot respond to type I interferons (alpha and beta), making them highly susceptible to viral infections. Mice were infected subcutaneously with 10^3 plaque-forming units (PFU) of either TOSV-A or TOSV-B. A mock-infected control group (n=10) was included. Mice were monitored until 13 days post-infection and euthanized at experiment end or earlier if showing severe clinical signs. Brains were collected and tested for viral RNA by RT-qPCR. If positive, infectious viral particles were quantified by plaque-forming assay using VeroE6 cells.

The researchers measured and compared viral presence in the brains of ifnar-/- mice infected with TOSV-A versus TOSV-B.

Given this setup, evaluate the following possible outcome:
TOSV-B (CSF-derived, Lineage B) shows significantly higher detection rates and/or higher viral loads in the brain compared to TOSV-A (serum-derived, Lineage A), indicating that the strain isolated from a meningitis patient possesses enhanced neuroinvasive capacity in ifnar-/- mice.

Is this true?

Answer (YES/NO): NO